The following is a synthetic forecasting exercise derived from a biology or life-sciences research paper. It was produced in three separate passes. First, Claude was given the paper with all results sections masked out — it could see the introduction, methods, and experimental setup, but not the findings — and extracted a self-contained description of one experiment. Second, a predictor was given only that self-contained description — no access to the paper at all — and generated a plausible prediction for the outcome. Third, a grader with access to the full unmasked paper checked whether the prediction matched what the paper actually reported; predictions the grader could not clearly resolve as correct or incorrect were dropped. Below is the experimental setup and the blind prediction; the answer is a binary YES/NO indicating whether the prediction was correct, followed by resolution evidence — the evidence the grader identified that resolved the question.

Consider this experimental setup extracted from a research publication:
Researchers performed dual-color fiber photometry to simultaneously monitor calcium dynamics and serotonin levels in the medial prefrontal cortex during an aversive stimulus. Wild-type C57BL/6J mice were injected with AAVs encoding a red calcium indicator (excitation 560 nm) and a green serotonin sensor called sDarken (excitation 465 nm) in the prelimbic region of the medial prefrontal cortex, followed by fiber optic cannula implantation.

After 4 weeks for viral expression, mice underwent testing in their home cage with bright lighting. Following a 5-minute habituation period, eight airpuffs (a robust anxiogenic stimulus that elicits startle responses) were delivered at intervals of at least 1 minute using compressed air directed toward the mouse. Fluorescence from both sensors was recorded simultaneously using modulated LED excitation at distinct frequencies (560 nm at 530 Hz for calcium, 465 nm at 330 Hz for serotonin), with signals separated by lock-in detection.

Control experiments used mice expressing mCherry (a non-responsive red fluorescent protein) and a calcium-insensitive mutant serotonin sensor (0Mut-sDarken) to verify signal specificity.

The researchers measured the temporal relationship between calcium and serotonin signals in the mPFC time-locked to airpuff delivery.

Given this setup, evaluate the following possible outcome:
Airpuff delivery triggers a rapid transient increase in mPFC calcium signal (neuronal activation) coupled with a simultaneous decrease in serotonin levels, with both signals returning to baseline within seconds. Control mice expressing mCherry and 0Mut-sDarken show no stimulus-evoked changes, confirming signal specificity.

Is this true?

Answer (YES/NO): NO